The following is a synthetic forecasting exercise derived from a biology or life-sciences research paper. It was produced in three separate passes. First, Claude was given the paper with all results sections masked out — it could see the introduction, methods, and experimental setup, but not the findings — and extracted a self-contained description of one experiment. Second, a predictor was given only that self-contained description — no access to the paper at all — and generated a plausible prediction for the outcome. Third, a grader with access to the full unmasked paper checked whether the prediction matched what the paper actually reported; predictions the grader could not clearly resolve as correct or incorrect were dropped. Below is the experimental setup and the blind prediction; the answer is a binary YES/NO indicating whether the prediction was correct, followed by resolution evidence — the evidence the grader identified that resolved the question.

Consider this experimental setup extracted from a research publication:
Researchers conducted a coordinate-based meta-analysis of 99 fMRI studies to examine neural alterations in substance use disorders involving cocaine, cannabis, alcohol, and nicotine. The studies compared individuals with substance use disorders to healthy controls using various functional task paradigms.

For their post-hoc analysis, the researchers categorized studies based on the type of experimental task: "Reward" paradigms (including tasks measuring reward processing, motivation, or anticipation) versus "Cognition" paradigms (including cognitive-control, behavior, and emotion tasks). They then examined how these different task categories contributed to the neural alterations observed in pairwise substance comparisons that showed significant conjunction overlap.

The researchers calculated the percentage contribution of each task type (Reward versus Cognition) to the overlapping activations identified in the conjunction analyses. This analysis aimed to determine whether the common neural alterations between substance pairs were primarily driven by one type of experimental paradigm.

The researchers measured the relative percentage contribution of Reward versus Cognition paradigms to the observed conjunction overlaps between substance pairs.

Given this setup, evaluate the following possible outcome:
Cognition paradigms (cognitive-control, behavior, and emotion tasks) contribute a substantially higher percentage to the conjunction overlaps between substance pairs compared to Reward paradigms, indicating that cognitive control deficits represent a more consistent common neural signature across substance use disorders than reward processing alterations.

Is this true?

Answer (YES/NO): NO